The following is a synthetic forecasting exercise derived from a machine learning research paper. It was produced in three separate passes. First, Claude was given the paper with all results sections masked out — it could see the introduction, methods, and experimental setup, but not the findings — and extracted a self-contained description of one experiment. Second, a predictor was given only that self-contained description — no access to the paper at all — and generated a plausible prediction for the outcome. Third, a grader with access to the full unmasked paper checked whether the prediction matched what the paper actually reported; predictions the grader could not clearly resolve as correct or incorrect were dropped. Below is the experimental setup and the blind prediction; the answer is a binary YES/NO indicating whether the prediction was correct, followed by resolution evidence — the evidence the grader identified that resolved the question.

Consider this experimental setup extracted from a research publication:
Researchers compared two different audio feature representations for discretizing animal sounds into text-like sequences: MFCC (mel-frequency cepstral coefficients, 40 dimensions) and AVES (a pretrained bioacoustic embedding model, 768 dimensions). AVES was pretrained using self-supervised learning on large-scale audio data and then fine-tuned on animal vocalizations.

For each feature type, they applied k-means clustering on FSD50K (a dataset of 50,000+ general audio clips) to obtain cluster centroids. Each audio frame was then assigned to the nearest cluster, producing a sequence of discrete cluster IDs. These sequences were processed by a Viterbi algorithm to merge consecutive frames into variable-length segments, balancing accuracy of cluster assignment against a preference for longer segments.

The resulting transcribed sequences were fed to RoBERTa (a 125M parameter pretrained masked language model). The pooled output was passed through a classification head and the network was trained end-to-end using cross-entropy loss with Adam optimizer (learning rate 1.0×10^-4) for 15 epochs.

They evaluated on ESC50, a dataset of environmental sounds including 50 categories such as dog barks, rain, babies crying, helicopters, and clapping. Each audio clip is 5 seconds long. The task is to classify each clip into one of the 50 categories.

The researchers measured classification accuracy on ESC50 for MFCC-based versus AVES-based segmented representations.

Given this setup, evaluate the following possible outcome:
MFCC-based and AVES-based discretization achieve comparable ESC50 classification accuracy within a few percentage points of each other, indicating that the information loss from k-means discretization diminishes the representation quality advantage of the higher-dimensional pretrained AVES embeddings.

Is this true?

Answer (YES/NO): YES